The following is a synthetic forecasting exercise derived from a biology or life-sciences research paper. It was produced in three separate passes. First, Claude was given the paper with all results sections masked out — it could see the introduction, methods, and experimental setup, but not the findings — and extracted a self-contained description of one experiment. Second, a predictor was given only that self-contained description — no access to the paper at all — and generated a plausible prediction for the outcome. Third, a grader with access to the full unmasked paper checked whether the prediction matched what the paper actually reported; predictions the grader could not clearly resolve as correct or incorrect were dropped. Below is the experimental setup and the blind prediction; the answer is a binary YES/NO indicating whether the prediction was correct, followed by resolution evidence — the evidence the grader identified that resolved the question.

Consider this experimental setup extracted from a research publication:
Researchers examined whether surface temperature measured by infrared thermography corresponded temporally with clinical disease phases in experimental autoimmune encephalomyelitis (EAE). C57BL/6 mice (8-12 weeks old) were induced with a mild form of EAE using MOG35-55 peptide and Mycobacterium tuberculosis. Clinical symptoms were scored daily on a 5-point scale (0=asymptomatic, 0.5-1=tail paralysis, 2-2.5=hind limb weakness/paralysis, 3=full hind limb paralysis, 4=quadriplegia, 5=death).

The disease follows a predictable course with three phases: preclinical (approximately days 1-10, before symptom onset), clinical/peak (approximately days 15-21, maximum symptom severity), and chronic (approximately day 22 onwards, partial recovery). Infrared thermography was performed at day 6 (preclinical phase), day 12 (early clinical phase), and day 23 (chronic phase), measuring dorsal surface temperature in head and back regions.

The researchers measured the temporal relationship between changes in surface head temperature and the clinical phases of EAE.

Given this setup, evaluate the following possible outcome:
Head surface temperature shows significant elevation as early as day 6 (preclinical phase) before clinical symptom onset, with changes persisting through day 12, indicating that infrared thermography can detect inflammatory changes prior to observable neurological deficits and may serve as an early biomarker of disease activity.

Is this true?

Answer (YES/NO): NO